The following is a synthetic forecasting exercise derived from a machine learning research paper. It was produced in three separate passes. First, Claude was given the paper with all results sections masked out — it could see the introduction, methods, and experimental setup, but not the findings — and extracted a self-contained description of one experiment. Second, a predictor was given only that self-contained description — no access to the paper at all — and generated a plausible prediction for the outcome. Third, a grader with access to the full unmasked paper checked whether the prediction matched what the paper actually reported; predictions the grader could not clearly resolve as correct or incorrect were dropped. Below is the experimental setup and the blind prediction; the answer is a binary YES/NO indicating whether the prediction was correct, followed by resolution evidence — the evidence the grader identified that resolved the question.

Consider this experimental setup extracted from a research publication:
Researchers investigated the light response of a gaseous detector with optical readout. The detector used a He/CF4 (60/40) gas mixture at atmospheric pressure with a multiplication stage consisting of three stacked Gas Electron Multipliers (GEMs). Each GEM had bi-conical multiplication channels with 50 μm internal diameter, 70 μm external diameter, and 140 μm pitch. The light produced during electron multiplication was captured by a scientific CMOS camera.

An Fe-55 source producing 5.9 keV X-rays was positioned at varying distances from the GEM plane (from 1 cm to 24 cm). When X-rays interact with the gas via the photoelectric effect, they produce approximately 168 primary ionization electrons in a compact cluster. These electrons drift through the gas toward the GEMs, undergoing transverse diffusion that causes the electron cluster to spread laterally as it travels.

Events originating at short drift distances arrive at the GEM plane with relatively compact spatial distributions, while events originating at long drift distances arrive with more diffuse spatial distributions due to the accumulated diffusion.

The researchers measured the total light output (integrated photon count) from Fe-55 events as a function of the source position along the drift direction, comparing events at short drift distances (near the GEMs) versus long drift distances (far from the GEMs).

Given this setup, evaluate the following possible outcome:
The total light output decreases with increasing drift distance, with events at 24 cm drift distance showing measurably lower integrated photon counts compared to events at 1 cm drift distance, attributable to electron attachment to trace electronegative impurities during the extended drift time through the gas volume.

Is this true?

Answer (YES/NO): NO